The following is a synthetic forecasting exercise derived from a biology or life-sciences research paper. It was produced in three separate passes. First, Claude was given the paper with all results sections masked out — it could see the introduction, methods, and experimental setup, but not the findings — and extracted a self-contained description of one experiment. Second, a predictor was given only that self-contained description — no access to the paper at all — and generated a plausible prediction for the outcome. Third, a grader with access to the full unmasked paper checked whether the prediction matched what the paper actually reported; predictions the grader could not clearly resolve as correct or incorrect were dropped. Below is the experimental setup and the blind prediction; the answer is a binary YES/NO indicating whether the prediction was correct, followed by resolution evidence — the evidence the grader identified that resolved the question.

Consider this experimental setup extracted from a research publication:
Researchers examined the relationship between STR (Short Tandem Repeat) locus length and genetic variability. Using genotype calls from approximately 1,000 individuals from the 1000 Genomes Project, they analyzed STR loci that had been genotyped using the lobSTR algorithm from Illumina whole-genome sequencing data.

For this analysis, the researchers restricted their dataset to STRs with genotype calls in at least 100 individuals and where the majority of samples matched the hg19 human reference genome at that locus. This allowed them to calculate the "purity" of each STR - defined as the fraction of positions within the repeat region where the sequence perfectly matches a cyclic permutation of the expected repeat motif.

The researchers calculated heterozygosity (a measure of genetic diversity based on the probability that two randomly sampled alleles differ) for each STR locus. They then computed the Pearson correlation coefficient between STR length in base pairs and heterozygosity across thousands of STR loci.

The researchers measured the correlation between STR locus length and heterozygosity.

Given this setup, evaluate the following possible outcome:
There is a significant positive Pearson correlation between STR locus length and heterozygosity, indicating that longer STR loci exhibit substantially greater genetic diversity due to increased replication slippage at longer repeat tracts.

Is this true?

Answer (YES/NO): YES